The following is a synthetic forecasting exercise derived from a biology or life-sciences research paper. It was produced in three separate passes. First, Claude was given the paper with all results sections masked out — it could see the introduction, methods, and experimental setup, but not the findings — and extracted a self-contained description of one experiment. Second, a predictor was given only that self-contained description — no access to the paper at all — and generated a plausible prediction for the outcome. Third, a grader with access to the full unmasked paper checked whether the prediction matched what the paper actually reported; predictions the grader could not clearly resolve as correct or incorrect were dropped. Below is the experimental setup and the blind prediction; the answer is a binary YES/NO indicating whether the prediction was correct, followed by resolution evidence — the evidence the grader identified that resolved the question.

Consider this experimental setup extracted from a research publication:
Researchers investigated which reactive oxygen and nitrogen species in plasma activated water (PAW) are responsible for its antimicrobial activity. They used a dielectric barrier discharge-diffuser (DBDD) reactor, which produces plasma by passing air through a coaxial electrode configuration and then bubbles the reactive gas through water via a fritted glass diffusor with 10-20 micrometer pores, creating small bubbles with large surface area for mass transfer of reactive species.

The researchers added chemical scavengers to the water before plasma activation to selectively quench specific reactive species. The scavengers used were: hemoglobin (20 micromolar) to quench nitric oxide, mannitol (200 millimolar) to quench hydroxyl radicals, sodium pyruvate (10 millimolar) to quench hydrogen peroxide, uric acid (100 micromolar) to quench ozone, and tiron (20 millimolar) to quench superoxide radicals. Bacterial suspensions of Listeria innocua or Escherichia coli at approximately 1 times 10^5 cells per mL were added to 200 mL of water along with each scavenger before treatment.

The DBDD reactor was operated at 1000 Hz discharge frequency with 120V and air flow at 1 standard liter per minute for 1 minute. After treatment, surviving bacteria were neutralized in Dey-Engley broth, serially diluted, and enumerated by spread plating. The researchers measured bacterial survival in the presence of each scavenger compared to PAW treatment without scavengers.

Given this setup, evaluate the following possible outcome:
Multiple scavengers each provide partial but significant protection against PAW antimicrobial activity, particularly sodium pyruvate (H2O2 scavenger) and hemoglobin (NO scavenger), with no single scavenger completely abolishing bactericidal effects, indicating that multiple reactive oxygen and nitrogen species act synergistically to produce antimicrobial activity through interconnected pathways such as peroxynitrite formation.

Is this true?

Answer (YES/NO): NO